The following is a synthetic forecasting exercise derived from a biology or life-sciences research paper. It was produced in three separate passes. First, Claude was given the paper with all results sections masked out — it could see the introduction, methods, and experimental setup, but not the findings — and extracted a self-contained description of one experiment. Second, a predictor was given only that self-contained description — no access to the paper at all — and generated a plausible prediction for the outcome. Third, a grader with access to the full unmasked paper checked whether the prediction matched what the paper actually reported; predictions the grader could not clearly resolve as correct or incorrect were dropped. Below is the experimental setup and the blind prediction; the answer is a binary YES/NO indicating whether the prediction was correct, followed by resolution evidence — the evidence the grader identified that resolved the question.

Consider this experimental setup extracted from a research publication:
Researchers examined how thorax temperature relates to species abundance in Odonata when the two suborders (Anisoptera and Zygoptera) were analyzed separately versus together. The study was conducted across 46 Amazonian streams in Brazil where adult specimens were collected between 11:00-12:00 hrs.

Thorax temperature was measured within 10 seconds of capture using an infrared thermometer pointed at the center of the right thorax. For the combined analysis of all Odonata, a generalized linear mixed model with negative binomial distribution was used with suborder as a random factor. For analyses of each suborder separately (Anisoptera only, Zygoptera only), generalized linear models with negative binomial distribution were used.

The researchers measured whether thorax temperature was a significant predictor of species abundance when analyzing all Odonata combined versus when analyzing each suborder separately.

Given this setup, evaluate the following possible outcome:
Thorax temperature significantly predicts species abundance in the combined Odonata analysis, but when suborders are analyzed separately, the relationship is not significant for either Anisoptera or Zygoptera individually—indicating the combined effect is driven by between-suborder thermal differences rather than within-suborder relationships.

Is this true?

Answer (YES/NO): NO